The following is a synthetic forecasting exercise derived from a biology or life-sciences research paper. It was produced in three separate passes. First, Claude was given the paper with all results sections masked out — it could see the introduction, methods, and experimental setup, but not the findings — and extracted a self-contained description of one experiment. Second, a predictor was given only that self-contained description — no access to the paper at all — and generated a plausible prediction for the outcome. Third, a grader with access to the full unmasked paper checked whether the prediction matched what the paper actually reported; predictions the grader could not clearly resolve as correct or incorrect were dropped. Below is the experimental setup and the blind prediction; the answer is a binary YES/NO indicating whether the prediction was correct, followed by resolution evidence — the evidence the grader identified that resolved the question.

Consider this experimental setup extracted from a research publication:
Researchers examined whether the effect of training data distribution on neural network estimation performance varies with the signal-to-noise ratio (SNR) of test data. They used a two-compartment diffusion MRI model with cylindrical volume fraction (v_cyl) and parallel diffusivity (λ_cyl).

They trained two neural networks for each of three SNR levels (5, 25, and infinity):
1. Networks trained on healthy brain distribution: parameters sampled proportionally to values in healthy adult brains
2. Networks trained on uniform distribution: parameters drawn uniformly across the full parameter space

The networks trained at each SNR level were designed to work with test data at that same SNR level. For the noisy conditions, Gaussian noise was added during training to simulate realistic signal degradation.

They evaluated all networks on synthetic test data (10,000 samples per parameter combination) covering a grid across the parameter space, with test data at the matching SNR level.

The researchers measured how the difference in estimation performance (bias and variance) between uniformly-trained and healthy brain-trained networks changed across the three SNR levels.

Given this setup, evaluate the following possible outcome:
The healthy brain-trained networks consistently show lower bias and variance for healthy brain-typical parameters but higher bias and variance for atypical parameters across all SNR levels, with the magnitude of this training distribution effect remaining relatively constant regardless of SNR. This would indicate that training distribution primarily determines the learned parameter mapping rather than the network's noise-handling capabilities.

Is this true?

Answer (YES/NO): NO